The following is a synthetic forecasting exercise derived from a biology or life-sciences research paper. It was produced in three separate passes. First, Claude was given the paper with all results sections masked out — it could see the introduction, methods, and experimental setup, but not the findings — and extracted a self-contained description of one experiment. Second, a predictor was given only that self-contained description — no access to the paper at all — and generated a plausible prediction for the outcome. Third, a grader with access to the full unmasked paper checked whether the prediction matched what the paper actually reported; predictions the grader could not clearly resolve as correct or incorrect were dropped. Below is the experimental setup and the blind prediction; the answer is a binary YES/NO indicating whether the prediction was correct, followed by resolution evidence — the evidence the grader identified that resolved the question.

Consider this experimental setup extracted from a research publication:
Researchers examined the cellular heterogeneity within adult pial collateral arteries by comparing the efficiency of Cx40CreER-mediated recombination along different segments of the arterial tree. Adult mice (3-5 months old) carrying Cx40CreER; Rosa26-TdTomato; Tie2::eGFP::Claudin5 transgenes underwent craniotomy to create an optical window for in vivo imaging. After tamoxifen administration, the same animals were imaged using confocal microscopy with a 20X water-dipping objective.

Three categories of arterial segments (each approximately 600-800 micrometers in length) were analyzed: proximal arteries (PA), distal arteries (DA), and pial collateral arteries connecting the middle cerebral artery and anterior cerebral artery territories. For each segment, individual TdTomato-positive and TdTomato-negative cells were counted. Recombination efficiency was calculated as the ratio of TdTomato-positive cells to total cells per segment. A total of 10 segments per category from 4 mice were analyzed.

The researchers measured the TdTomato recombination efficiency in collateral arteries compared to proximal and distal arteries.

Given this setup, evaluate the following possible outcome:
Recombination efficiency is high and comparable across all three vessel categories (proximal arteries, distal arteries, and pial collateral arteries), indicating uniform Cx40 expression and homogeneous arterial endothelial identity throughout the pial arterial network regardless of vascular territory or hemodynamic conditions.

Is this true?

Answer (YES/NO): NO